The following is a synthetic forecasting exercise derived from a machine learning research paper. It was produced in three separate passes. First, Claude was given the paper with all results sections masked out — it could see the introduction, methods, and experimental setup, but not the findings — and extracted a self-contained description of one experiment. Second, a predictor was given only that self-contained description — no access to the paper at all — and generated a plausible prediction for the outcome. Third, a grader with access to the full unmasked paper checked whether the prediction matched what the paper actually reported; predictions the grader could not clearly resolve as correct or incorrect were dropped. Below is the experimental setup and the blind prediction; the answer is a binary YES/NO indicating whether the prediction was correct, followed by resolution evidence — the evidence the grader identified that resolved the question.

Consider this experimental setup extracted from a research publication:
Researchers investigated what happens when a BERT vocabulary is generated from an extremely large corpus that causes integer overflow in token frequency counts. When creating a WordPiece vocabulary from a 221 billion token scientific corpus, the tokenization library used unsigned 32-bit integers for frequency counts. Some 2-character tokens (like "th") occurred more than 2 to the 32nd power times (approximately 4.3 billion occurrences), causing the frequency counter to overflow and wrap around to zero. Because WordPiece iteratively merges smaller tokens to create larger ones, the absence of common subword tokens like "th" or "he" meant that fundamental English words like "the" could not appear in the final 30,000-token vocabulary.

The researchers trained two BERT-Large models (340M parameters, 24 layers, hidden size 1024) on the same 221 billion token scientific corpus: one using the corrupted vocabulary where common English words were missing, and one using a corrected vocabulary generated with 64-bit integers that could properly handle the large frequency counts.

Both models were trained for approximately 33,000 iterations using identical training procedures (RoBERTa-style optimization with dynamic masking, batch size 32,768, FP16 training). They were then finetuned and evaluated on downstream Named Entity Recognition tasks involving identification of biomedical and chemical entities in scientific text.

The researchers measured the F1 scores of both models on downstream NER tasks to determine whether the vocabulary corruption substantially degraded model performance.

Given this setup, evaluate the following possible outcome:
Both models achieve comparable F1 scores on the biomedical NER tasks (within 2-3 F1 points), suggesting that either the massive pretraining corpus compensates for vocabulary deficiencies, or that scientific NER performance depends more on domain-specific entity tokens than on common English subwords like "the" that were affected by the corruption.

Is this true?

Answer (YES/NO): YES